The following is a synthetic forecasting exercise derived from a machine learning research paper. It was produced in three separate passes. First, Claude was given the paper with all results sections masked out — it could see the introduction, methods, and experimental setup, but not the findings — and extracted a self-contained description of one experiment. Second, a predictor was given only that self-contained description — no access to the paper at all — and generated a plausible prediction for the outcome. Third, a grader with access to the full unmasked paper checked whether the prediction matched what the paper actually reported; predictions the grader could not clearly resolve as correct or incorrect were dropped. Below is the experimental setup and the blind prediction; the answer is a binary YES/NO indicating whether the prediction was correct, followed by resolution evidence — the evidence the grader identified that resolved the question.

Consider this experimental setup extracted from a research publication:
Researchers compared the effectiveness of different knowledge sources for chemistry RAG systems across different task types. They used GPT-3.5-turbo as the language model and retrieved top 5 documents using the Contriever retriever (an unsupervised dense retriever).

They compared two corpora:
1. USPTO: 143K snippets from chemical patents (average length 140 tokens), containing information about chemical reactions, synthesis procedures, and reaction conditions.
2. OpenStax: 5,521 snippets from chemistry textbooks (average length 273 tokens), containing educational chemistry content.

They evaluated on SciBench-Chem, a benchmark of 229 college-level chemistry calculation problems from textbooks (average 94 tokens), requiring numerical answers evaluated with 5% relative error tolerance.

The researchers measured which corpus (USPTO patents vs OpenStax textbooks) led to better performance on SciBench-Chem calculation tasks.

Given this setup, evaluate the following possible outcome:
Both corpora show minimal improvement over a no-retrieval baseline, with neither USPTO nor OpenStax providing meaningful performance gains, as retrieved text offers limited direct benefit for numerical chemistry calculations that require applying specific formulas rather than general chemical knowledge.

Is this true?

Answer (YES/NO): NO